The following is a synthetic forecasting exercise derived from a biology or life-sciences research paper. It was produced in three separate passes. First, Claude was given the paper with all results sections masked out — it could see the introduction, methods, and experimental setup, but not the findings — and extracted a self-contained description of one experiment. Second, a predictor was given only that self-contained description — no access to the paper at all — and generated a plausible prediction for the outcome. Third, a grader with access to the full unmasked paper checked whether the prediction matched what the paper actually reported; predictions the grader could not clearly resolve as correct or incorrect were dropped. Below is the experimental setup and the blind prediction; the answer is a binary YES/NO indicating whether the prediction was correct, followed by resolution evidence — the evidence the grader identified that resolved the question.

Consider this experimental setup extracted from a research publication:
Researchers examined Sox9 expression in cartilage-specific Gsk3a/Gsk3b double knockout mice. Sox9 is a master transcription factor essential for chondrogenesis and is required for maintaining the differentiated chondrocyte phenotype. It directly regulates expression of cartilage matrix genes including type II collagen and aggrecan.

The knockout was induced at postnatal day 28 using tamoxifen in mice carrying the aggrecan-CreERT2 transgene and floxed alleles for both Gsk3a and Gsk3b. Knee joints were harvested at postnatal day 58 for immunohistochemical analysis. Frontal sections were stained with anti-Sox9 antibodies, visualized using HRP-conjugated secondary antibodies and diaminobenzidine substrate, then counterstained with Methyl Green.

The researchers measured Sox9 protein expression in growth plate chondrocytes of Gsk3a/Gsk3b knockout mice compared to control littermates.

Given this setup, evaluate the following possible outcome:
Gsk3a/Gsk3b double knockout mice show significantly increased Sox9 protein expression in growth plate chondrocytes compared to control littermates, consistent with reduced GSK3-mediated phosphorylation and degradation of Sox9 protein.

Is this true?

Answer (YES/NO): NO